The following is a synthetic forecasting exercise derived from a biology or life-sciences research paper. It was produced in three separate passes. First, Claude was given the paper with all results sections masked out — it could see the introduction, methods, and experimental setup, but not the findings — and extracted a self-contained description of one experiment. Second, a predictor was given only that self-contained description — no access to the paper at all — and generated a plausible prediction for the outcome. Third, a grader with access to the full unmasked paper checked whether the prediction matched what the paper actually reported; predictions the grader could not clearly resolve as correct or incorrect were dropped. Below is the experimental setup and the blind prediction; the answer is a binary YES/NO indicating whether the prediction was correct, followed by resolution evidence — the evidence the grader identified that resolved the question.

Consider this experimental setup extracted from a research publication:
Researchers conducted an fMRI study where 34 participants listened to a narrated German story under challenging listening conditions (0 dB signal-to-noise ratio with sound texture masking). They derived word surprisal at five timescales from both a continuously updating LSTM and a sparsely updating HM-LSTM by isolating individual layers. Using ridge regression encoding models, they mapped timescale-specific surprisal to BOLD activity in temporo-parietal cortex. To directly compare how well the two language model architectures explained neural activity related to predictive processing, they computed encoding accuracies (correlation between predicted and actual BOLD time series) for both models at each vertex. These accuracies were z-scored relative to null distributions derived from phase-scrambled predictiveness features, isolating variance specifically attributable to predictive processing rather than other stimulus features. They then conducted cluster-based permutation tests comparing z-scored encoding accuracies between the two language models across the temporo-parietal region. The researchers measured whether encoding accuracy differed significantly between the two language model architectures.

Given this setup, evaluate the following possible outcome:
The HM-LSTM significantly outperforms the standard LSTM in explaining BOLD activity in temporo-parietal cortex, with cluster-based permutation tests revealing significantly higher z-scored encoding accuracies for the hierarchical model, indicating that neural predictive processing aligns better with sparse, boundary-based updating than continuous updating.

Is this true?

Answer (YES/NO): NO